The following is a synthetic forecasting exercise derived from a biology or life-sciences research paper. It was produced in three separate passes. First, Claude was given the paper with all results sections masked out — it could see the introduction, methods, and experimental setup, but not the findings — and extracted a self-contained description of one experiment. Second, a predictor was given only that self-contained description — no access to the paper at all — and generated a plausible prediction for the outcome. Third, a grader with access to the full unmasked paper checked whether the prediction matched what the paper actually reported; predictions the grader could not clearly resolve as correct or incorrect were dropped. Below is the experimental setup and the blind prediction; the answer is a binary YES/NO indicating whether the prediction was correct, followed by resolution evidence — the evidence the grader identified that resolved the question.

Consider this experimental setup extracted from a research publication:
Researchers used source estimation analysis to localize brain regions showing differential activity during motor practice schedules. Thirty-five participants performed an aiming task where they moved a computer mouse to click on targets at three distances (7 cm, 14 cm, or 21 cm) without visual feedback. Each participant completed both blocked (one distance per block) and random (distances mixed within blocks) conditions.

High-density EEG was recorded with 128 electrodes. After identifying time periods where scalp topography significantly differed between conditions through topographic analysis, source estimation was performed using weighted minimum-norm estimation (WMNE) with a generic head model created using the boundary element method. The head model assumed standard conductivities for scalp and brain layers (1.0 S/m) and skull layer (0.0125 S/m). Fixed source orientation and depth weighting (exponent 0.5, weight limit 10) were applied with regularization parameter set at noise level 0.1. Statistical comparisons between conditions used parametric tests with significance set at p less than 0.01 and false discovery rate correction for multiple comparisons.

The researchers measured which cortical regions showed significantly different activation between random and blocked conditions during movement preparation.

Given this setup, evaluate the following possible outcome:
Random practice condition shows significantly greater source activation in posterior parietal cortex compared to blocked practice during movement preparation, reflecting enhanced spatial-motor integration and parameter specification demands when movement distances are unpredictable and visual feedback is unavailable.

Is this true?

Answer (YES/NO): YES